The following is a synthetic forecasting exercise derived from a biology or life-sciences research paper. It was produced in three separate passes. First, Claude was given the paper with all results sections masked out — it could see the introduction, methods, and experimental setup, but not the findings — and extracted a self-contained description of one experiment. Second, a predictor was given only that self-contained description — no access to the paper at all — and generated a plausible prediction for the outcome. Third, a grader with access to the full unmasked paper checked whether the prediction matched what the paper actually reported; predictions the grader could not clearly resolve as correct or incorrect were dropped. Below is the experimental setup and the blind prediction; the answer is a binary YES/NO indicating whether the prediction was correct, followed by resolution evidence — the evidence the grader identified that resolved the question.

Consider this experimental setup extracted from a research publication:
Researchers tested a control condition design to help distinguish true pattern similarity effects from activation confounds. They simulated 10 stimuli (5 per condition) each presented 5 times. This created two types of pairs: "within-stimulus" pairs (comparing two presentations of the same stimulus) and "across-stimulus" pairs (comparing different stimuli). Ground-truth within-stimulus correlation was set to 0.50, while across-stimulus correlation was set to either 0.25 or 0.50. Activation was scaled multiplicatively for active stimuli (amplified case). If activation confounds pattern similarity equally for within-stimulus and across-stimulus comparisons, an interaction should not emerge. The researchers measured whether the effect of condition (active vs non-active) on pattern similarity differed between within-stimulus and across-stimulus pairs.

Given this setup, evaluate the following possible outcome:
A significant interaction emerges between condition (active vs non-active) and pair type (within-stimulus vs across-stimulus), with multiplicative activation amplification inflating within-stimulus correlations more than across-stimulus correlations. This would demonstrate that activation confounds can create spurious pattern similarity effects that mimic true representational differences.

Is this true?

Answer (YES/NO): YES